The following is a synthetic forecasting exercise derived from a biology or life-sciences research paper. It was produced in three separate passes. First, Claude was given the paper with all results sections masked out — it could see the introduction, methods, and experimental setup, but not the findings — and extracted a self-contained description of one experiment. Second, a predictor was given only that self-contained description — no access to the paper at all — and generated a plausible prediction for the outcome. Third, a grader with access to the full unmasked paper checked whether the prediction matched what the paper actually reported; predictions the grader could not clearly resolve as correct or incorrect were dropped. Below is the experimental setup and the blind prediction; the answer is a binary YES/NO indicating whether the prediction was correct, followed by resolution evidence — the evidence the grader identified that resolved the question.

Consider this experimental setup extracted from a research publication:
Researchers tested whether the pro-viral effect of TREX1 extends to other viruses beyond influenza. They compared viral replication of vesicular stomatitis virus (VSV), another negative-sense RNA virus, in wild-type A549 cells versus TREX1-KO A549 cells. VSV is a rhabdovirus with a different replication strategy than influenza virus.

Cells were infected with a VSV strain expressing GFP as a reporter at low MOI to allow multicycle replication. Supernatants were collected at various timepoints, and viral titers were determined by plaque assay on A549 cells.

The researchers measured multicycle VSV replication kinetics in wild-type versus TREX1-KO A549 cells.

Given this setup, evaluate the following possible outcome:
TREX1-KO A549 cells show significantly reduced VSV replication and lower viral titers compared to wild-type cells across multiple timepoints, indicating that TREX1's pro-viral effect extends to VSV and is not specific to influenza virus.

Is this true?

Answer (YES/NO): YES